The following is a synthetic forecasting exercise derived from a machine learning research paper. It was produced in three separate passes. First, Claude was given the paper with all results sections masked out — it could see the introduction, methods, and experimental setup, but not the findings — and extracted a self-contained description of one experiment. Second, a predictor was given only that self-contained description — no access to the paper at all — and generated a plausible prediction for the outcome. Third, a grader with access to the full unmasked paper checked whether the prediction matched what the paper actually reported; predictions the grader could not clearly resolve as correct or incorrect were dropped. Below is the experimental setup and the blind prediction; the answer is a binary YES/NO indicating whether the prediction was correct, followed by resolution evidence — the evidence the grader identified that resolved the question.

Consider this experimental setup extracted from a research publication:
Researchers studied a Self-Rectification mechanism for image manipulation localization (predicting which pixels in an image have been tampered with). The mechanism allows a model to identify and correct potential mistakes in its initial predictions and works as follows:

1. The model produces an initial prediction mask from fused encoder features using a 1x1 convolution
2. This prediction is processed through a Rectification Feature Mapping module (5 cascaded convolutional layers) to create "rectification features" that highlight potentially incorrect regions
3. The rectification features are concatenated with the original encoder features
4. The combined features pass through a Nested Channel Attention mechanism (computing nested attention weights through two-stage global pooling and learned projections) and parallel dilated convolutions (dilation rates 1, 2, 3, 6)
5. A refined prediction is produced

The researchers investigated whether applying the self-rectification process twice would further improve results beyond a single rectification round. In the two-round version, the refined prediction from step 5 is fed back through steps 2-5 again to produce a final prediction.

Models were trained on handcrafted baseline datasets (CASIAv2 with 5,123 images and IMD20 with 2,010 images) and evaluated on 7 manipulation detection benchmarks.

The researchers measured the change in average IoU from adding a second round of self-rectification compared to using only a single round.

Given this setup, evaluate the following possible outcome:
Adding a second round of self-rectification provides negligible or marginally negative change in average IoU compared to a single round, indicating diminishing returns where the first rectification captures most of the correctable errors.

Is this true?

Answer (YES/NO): NO